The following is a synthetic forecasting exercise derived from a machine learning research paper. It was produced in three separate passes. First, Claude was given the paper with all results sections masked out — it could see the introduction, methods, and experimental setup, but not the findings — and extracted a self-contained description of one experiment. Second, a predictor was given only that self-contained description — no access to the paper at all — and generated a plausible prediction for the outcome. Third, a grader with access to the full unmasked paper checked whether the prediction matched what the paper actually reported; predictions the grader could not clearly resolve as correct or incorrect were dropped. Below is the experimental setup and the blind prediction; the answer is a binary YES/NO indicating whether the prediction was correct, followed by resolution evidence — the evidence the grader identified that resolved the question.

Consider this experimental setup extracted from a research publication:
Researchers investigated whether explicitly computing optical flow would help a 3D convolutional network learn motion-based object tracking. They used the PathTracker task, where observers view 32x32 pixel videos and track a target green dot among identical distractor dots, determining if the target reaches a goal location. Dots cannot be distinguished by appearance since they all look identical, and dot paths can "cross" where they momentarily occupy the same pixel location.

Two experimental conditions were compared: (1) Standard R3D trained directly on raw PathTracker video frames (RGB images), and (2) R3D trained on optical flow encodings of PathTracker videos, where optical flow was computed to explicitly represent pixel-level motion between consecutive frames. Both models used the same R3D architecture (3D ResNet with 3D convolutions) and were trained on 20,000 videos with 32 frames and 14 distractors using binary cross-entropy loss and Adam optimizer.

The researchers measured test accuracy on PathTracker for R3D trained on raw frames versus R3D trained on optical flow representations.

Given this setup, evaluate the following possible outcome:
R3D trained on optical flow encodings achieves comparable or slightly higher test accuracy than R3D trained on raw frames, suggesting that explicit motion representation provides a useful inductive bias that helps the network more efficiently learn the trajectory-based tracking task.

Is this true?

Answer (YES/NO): NO